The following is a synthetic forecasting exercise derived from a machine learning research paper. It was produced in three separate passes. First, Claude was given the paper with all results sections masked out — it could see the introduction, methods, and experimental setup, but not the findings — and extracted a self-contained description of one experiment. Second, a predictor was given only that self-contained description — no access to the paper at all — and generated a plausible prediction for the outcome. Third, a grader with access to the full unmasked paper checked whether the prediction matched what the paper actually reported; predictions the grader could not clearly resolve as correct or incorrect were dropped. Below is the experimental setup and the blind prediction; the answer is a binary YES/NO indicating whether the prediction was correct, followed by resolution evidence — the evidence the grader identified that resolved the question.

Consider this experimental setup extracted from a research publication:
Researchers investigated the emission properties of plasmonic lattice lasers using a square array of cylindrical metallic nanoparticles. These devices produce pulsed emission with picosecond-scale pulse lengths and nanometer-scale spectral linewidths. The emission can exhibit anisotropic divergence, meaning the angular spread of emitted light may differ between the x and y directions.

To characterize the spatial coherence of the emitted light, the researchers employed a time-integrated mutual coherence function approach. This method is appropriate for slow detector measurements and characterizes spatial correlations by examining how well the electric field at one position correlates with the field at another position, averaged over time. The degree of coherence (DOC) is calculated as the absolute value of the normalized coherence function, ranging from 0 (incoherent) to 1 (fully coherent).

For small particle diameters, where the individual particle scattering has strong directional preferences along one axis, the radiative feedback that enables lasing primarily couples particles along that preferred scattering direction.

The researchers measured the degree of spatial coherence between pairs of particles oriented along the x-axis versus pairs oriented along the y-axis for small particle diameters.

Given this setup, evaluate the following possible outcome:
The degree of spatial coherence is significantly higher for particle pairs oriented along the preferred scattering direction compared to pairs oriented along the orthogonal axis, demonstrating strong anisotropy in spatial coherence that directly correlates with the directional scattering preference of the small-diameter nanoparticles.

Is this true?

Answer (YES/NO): YES